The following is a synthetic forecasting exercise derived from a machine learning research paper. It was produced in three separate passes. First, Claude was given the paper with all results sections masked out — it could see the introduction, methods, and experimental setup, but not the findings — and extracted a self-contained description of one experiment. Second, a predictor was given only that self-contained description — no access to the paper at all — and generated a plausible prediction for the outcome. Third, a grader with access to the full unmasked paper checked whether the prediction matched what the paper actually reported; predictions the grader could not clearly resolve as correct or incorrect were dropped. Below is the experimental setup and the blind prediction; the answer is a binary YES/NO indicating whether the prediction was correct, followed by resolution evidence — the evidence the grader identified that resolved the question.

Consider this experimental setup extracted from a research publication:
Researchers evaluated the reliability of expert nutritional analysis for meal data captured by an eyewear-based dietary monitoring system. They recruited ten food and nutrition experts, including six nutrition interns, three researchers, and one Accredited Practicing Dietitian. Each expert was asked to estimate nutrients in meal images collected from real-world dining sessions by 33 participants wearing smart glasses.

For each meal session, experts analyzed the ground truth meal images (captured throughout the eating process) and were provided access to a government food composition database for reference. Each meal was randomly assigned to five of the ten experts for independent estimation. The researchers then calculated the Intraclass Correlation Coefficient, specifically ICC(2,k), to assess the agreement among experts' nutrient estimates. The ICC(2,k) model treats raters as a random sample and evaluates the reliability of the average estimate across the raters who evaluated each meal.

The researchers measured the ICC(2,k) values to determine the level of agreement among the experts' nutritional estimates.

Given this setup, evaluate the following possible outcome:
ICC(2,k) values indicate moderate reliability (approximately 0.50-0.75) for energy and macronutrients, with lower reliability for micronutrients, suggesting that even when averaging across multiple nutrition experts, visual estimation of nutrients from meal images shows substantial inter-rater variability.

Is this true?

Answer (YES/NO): NO